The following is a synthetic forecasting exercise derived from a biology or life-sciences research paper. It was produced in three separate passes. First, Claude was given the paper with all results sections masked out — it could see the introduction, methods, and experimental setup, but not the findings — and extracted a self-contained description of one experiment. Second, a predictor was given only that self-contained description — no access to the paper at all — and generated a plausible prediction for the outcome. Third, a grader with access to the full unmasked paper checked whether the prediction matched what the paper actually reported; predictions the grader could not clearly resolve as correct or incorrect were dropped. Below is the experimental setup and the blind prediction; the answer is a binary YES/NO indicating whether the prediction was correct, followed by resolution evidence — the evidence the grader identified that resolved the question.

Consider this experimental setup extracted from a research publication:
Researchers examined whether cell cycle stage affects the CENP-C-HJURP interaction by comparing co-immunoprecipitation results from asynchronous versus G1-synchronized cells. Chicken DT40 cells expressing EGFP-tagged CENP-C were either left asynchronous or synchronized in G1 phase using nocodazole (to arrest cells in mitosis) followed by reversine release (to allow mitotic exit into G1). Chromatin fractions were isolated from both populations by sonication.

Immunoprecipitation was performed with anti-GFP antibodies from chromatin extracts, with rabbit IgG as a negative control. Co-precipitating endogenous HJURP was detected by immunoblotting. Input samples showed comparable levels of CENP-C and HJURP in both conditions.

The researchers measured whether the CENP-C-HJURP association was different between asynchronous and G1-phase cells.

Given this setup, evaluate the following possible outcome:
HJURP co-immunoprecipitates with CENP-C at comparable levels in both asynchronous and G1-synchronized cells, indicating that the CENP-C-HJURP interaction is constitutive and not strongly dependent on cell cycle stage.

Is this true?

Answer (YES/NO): NO